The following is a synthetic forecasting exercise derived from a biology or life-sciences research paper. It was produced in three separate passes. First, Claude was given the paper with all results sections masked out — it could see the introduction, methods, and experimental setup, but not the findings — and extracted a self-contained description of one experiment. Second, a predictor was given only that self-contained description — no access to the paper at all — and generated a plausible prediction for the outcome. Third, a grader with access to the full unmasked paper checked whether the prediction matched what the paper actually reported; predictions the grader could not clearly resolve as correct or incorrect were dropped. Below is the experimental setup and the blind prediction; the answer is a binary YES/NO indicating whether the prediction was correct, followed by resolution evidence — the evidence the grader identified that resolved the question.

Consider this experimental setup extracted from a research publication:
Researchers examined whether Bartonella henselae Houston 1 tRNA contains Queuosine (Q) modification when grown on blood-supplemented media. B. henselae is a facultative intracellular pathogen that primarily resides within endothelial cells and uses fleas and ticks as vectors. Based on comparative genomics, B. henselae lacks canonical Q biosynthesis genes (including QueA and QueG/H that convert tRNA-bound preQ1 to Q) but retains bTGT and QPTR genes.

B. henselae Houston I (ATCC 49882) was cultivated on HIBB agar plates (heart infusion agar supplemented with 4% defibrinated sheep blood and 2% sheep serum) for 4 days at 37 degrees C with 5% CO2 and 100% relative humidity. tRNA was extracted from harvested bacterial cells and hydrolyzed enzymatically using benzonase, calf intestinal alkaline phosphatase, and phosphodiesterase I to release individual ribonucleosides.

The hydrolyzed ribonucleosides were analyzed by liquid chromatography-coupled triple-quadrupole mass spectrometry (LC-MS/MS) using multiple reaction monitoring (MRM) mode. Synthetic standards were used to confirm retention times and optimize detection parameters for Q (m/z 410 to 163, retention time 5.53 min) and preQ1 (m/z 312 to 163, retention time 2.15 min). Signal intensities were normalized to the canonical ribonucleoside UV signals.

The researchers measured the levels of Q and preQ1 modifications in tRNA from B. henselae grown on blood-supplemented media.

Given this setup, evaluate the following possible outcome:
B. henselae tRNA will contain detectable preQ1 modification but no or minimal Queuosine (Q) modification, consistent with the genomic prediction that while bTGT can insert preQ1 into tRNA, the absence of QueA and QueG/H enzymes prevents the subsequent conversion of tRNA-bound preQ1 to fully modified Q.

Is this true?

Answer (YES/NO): YES